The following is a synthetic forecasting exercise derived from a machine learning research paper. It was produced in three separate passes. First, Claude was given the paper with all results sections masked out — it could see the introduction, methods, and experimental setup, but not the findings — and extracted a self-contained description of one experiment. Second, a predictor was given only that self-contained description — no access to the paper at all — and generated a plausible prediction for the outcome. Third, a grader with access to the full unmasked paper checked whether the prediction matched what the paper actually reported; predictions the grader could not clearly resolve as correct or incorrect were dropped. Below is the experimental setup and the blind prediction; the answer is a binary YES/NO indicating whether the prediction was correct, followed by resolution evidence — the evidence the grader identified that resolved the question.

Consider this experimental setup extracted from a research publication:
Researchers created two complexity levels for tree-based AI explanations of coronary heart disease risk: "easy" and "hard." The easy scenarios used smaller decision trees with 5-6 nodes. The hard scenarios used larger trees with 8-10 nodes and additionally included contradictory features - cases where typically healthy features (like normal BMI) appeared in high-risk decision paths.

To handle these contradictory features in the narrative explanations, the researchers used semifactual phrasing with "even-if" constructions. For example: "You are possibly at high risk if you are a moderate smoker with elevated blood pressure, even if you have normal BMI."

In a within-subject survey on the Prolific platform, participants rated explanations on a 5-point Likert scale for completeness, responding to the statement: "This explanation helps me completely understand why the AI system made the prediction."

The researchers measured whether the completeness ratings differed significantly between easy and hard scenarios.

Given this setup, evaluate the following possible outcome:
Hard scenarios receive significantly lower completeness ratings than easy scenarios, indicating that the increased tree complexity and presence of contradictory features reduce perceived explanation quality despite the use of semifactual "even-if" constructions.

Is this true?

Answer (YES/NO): NO